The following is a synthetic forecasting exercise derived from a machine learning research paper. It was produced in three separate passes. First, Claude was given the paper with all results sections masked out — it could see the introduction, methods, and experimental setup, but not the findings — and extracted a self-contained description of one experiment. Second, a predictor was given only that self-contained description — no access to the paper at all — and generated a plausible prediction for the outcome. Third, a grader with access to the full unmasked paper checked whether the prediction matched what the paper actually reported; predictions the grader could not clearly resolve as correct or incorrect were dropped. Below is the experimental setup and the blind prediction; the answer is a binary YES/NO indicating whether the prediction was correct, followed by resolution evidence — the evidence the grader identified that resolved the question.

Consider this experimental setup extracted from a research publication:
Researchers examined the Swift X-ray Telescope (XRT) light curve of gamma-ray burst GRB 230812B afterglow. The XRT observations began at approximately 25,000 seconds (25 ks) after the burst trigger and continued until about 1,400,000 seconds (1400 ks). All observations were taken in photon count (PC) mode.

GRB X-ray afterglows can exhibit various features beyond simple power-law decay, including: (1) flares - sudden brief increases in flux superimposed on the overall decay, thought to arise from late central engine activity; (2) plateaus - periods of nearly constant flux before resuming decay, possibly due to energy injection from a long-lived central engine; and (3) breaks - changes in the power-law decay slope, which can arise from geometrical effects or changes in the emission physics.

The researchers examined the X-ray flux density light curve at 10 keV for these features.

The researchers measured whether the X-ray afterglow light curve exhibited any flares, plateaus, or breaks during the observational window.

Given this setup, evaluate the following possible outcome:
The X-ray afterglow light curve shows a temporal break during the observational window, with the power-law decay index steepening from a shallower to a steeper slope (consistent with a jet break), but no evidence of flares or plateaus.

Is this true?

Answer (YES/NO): NO